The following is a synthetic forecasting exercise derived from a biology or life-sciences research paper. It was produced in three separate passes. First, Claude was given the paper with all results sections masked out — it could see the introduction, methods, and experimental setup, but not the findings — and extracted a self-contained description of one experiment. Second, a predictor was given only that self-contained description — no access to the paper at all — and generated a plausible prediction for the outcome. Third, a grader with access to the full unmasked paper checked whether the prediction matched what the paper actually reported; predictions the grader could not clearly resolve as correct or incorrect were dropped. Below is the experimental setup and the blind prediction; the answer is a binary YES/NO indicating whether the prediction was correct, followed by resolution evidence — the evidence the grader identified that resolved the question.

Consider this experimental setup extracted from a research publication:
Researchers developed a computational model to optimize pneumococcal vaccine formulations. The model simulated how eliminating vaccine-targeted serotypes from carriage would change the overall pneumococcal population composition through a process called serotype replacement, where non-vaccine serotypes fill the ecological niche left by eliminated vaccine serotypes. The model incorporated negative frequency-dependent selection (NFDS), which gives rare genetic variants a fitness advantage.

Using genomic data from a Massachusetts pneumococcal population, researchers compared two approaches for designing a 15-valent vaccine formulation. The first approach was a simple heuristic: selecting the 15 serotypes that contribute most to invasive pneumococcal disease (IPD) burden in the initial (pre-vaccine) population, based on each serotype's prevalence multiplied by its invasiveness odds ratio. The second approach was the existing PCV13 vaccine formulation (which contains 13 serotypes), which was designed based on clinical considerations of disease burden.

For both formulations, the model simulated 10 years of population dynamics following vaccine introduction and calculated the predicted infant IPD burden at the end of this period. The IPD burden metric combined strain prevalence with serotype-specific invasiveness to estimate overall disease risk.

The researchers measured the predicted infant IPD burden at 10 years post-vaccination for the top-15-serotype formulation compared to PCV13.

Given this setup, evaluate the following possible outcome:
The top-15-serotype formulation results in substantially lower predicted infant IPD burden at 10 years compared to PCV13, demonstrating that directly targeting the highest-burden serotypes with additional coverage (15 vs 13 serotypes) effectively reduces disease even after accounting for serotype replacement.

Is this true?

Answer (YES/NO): NO